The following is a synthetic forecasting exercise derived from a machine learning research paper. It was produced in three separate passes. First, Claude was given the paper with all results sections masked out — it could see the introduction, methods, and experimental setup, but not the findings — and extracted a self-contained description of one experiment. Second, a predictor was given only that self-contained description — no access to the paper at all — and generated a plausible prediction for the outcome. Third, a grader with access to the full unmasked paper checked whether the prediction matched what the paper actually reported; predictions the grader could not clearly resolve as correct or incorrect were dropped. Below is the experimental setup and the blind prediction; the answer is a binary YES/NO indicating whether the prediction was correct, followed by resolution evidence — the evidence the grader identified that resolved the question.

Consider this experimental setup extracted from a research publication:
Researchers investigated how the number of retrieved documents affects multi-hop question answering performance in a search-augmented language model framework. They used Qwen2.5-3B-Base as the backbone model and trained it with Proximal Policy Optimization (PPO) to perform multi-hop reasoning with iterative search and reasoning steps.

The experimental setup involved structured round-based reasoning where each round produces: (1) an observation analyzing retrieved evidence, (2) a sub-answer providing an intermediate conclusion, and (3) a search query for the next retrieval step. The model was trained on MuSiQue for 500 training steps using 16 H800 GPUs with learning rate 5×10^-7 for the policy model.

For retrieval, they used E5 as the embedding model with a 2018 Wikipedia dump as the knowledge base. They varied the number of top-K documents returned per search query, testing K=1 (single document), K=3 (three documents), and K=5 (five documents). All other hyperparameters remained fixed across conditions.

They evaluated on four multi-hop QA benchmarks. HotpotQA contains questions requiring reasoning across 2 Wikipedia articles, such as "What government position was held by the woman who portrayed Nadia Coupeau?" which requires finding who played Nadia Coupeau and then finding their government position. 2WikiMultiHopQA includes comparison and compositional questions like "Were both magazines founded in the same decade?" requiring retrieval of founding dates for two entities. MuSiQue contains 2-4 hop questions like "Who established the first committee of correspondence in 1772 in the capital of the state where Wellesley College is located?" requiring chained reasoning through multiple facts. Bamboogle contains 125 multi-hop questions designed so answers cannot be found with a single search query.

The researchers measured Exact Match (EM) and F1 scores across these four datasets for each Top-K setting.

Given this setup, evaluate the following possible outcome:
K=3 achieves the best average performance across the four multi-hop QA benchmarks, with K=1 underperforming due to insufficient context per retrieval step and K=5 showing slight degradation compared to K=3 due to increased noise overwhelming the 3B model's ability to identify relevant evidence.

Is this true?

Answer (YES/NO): YES